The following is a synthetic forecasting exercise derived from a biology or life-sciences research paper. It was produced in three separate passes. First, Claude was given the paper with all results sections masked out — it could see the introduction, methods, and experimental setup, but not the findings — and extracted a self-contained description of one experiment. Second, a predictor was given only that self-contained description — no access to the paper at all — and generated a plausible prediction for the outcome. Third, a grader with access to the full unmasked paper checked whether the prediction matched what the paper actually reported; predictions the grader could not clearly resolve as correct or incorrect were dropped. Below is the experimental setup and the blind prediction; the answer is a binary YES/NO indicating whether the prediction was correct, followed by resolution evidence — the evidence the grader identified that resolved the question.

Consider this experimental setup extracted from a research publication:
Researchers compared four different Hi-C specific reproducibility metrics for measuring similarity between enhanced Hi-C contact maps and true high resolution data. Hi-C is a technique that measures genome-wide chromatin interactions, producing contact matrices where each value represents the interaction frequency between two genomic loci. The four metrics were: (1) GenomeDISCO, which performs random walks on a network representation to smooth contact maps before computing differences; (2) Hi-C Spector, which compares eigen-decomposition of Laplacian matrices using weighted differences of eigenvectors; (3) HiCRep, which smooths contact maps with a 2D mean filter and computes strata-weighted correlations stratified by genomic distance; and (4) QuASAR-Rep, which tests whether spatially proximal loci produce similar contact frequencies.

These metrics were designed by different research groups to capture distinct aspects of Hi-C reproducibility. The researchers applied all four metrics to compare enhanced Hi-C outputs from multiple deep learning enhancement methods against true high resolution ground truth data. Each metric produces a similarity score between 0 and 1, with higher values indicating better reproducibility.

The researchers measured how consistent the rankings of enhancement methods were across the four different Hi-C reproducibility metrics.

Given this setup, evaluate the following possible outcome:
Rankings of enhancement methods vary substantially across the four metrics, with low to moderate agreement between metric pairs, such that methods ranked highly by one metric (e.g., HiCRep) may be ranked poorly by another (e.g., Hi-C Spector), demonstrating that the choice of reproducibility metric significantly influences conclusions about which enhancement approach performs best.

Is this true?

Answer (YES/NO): NO